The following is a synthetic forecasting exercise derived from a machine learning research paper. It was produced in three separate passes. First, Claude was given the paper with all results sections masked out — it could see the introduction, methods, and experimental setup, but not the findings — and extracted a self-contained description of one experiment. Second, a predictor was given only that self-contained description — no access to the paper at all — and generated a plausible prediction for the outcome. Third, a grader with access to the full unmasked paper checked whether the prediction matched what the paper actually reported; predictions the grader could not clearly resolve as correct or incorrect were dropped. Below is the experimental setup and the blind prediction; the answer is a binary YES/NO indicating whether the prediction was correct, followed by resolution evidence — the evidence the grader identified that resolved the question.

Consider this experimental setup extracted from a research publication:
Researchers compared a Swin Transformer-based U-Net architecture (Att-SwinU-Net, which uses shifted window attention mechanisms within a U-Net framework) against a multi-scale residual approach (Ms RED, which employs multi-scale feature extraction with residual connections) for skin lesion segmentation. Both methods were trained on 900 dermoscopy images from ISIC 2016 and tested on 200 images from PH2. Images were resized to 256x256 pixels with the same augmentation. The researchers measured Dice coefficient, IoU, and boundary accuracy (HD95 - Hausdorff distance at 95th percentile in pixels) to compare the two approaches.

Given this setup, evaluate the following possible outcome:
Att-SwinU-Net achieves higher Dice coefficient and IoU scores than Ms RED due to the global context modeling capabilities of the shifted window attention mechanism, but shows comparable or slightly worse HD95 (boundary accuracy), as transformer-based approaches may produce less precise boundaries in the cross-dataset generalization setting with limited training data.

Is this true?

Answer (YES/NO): NO